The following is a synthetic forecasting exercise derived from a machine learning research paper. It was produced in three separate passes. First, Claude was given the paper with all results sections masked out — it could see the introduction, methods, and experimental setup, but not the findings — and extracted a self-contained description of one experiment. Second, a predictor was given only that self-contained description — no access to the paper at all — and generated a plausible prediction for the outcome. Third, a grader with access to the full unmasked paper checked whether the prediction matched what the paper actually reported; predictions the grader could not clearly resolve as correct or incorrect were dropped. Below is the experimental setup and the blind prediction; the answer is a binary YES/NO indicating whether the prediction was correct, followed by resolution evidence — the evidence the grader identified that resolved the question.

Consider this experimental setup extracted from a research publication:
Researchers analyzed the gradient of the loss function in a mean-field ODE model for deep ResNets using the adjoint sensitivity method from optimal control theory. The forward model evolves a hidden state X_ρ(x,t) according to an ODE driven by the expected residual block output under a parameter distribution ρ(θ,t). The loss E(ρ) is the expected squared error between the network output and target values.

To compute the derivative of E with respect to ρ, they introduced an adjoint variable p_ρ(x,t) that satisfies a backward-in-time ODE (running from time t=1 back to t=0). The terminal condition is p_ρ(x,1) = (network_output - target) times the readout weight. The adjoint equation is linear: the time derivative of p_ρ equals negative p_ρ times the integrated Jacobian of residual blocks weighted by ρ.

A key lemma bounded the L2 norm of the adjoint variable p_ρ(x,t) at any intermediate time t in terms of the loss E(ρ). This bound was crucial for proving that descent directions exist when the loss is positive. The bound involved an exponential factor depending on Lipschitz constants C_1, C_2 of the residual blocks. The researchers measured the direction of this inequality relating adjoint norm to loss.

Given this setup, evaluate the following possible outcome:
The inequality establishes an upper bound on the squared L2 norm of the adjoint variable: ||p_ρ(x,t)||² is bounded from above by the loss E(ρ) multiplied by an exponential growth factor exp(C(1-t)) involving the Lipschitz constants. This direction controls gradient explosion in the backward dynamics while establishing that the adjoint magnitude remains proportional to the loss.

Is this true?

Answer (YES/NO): NO